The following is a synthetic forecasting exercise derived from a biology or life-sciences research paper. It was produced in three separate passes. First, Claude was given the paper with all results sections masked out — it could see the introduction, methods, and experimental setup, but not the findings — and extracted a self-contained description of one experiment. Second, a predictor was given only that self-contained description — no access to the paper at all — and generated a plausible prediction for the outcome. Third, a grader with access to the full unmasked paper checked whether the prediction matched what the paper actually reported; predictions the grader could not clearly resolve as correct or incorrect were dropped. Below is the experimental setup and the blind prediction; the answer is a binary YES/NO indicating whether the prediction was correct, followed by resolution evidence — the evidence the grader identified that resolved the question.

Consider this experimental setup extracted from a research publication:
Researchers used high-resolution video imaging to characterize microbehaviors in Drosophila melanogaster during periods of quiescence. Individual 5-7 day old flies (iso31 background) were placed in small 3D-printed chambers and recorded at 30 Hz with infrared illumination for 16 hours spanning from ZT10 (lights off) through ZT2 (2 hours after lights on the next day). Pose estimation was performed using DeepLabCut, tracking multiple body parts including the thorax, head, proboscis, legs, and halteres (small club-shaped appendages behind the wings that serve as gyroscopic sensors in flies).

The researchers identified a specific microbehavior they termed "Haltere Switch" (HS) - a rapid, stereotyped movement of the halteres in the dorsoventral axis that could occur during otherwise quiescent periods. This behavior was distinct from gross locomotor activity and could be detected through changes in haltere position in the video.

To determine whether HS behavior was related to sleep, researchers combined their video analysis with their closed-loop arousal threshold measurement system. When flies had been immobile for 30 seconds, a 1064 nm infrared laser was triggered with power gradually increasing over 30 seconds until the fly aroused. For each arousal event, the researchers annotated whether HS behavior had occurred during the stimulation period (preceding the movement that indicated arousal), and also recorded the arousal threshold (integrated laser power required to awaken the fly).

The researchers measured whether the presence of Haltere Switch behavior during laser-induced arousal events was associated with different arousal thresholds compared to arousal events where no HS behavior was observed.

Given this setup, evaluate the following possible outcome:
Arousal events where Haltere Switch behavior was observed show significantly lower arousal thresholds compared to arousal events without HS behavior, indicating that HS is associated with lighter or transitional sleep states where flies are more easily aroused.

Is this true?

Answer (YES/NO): NO